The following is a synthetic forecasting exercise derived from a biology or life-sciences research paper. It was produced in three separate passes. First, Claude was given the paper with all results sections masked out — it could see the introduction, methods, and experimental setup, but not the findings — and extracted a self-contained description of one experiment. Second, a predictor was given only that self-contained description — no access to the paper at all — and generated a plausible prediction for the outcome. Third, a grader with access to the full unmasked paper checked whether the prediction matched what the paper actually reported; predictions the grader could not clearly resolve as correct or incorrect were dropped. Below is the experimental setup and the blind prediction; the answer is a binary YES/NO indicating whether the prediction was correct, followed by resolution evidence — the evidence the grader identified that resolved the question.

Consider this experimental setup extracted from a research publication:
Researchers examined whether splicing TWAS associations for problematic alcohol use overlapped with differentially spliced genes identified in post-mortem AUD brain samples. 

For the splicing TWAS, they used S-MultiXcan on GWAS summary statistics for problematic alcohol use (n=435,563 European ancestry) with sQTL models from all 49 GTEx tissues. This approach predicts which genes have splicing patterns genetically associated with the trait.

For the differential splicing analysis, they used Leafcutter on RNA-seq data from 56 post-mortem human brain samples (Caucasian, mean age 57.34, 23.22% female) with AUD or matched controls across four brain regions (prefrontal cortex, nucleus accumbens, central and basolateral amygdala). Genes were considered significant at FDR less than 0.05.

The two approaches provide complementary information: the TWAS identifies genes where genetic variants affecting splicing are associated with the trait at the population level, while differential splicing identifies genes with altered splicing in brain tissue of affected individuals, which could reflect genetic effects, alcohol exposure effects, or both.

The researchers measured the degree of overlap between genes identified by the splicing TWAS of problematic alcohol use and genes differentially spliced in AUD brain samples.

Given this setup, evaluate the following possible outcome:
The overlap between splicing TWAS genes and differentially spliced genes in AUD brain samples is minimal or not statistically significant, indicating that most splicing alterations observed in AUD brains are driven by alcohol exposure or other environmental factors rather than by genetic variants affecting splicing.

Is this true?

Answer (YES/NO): NO